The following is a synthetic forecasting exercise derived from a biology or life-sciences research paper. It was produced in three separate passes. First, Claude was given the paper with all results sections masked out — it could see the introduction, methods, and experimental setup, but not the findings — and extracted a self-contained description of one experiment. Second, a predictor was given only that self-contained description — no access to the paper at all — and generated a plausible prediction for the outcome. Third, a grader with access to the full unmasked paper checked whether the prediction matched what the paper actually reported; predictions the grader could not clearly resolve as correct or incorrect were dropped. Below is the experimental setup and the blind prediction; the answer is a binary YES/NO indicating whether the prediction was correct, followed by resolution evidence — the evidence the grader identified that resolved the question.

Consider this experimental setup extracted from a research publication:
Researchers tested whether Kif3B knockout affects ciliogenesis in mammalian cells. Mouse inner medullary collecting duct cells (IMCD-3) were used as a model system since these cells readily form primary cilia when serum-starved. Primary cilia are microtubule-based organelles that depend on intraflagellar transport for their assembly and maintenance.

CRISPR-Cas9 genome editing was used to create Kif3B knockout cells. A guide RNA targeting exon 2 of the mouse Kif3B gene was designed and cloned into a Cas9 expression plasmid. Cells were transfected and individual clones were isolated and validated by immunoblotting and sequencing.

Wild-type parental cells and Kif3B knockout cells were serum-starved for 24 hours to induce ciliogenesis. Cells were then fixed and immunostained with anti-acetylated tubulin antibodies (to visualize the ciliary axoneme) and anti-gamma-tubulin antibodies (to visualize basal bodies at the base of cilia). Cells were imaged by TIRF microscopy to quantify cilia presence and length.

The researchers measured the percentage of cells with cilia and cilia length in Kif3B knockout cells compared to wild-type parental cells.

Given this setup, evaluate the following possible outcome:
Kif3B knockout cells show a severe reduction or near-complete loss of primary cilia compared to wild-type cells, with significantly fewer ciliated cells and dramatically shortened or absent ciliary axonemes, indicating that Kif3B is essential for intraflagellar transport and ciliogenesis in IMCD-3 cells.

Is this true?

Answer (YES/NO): YES